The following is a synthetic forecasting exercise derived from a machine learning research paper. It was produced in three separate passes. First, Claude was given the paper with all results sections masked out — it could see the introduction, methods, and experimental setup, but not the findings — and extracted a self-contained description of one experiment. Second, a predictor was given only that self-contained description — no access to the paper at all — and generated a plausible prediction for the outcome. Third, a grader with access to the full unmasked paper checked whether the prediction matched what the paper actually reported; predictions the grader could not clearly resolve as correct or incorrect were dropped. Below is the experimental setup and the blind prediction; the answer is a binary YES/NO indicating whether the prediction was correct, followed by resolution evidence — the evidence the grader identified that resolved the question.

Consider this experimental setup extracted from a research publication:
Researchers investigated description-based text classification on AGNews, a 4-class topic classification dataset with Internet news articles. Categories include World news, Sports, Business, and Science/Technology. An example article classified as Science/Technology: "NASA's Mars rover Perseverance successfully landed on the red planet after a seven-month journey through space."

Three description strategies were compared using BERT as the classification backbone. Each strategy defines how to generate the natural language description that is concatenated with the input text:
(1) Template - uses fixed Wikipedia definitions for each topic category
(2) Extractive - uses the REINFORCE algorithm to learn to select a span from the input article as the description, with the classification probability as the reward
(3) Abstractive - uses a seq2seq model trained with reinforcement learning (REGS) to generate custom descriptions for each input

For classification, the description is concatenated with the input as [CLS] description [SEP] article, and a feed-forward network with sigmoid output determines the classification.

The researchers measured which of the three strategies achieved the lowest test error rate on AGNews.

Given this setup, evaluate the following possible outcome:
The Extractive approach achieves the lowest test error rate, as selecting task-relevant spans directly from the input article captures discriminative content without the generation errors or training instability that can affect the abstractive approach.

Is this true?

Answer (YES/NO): YES